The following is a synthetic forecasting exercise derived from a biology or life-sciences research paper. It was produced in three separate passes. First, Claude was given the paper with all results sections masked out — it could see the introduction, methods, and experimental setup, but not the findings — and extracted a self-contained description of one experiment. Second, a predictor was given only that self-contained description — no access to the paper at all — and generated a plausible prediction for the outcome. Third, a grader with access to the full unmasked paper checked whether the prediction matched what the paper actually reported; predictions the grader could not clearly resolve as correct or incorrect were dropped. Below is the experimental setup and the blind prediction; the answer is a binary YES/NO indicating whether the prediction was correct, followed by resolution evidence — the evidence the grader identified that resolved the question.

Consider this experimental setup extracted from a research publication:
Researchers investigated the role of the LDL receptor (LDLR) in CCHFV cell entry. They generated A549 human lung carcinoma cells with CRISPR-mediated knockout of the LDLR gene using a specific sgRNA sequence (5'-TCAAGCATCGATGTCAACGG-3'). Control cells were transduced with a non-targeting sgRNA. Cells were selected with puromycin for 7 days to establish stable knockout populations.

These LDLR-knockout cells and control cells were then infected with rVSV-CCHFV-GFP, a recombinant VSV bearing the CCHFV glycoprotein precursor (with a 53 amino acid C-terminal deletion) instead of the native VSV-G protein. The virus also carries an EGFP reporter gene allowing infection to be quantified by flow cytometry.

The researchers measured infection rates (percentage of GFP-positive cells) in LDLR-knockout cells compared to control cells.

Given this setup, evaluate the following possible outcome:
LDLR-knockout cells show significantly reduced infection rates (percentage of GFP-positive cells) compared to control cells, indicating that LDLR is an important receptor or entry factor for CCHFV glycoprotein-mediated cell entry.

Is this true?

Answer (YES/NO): NO